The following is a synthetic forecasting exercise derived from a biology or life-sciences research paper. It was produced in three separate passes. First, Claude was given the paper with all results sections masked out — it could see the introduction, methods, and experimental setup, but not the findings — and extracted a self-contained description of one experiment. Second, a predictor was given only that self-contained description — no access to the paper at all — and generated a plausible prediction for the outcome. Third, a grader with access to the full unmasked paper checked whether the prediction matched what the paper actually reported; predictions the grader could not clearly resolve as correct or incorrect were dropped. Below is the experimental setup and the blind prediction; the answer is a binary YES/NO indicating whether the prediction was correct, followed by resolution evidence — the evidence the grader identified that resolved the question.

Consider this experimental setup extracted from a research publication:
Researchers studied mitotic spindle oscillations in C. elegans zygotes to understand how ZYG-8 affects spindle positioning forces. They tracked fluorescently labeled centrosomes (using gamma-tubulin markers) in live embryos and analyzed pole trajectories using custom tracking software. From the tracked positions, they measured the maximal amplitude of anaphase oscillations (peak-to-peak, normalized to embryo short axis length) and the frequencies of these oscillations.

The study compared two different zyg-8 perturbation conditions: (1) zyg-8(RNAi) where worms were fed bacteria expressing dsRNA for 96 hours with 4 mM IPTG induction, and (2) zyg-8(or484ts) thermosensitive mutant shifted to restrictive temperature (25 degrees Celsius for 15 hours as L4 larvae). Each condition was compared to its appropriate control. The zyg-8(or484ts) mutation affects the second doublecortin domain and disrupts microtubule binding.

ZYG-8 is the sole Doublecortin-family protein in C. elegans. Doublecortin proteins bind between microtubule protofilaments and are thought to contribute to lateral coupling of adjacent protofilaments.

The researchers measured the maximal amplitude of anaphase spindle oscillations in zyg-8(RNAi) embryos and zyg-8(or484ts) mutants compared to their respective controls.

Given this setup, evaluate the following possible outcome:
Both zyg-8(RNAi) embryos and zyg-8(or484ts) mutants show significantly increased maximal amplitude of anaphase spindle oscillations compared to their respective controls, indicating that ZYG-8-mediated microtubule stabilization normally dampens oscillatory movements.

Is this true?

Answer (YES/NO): NO